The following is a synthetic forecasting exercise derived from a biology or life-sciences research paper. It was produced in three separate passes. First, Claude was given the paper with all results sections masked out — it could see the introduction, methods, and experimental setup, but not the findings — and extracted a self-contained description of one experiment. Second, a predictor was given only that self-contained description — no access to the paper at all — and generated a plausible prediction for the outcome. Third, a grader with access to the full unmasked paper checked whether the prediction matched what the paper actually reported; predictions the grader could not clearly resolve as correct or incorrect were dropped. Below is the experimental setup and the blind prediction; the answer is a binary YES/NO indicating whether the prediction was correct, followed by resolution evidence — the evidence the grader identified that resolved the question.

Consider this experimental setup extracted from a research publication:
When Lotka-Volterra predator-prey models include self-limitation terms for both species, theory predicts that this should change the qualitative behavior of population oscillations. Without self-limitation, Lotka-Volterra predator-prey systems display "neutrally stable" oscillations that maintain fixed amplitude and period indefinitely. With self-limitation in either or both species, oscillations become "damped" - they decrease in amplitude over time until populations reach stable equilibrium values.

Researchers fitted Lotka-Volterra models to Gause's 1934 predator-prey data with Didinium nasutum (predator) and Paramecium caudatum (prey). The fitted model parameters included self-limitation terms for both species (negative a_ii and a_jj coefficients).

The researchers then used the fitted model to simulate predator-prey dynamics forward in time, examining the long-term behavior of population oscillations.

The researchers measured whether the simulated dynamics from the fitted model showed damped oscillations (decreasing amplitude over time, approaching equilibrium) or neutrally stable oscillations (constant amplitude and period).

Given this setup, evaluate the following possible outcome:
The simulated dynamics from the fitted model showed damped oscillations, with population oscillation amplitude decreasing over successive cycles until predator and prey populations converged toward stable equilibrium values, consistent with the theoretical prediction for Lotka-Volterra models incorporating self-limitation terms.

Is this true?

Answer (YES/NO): YES